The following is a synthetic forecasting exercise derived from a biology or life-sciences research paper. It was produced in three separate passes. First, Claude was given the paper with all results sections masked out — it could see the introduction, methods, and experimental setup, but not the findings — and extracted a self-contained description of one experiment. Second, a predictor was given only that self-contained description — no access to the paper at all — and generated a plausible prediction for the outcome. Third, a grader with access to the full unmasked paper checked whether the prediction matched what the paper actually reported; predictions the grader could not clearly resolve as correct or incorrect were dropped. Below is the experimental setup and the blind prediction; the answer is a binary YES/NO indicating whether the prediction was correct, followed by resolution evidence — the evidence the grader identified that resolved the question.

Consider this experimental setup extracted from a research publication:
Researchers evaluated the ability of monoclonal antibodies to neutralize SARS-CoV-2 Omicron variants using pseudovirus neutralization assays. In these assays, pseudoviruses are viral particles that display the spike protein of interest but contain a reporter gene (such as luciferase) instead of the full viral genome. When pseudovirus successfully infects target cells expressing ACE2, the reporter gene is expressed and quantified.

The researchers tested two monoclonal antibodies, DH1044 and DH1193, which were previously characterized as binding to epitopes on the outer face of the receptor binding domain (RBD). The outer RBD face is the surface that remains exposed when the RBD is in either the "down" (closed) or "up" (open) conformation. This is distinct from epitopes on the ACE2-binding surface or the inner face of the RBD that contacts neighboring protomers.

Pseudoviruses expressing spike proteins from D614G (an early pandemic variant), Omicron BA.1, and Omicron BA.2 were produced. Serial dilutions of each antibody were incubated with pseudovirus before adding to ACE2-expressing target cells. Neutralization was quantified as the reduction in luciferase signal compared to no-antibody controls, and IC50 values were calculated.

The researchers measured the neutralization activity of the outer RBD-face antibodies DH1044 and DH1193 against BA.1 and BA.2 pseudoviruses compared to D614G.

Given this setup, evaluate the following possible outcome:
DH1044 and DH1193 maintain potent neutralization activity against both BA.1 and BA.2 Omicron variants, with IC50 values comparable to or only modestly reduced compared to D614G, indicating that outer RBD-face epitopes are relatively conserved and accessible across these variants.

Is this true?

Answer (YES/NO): YES